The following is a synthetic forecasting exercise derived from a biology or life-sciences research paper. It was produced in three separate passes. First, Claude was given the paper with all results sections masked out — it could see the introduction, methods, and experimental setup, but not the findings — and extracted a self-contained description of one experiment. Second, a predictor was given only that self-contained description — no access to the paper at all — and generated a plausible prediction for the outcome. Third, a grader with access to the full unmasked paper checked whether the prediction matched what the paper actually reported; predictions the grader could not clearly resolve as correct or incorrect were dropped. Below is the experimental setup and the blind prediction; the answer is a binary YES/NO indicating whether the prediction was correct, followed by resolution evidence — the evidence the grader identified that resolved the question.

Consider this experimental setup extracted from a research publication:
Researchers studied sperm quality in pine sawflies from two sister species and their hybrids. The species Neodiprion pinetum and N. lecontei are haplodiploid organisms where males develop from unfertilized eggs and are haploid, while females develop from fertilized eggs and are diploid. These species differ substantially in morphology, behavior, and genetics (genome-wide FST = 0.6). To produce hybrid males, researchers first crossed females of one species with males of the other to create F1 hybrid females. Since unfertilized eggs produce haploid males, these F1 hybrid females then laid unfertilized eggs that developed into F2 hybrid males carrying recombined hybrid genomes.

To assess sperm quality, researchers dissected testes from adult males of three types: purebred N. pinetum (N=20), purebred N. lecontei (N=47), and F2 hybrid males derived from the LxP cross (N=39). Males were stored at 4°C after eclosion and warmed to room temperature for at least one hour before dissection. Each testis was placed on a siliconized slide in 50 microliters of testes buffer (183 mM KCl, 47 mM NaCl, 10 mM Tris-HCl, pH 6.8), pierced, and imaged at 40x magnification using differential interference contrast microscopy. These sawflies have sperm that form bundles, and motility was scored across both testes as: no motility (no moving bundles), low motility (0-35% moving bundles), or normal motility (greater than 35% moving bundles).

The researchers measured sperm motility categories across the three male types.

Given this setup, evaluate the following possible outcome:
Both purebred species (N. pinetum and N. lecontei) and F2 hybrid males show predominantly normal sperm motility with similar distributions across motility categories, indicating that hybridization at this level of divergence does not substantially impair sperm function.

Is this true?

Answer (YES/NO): YES